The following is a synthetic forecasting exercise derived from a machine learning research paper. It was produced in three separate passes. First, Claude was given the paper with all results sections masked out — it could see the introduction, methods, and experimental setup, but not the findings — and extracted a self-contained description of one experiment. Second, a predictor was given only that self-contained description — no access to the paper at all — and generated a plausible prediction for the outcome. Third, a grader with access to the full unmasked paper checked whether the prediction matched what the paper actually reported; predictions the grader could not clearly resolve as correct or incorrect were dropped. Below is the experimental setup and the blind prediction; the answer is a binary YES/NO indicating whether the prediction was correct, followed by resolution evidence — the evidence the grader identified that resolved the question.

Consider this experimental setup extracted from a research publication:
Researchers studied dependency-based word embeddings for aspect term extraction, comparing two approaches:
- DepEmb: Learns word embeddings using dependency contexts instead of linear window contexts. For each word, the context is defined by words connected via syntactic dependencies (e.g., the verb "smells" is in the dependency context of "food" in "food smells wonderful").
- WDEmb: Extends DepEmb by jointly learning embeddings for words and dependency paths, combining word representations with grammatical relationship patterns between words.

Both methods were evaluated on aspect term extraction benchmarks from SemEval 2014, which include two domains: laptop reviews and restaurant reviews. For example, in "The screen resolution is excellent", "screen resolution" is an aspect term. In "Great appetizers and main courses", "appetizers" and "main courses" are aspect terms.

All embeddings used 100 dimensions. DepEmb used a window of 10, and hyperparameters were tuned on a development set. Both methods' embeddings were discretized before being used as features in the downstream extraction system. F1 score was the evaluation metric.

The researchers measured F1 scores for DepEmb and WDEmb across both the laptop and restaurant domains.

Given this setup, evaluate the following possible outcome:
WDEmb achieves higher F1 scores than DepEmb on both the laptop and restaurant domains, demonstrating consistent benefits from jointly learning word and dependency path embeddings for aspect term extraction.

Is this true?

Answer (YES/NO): YES